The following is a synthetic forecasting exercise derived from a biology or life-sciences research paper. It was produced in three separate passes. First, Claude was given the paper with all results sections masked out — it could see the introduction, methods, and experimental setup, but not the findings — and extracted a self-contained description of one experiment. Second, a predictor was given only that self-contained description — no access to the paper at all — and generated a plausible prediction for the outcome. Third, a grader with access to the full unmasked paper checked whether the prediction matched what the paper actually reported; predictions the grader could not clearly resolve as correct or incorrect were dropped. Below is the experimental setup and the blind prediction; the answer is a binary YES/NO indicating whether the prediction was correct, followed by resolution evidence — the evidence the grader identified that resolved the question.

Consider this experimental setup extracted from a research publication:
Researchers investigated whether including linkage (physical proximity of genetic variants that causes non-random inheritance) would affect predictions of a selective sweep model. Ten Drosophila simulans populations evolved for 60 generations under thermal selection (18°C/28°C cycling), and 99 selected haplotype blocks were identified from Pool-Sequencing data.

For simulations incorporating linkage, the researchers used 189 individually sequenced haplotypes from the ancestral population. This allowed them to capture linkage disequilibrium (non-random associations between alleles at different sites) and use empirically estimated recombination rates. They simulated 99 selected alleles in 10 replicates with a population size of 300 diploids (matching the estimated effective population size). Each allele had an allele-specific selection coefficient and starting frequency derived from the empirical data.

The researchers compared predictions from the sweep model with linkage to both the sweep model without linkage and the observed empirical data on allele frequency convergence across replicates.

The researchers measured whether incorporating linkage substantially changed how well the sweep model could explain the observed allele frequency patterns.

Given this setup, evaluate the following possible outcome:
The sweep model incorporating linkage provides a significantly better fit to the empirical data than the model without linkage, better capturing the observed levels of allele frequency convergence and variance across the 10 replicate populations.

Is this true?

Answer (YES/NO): NO